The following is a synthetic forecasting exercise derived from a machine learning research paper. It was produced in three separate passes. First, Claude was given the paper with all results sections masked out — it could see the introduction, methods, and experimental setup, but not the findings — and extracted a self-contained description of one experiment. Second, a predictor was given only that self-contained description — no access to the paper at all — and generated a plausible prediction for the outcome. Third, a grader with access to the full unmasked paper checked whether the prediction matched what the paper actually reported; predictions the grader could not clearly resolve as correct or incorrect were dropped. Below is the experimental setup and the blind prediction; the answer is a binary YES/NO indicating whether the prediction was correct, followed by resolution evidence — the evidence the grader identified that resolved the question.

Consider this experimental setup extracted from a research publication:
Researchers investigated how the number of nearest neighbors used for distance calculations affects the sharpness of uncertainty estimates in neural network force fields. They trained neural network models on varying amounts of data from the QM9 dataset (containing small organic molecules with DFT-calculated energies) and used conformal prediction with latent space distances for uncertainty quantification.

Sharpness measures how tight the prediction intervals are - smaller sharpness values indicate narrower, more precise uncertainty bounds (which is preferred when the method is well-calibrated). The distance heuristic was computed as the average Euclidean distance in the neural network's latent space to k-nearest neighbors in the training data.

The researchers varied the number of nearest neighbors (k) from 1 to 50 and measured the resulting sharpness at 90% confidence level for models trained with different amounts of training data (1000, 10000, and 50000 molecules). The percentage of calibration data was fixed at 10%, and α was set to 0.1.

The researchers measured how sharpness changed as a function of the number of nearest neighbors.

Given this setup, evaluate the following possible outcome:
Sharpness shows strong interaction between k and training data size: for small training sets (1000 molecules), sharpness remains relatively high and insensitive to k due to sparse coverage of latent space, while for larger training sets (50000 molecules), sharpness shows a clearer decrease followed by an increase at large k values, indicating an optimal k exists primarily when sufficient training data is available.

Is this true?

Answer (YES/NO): NO